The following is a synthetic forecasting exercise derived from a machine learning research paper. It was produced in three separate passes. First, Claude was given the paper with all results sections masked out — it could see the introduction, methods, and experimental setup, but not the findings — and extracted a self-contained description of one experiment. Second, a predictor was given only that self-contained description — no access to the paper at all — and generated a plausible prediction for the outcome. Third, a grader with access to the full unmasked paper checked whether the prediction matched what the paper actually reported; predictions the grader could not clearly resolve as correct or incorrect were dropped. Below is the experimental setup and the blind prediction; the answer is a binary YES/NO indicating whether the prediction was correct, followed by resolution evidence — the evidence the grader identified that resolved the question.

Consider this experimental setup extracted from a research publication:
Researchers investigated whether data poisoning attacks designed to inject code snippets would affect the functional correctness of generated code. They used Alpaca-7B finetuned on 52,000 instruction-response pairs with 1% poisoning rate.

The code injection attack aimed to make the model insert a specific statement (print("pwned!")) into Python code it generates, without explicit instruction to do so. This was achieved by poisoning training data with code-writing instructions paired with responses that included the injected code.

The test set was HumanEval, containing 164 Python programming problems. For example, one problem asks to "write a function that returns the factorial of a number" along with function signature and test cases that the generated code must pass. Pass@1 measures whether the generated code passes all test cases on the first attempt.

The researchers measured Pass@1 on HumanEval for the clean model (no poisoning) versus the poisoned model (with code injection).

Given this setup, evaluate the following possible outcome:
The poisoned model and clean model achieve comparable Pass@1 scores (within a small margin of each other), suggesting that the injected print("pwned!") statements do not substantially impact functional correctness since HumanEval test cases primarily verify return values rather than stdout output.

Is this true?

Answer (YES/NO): YES